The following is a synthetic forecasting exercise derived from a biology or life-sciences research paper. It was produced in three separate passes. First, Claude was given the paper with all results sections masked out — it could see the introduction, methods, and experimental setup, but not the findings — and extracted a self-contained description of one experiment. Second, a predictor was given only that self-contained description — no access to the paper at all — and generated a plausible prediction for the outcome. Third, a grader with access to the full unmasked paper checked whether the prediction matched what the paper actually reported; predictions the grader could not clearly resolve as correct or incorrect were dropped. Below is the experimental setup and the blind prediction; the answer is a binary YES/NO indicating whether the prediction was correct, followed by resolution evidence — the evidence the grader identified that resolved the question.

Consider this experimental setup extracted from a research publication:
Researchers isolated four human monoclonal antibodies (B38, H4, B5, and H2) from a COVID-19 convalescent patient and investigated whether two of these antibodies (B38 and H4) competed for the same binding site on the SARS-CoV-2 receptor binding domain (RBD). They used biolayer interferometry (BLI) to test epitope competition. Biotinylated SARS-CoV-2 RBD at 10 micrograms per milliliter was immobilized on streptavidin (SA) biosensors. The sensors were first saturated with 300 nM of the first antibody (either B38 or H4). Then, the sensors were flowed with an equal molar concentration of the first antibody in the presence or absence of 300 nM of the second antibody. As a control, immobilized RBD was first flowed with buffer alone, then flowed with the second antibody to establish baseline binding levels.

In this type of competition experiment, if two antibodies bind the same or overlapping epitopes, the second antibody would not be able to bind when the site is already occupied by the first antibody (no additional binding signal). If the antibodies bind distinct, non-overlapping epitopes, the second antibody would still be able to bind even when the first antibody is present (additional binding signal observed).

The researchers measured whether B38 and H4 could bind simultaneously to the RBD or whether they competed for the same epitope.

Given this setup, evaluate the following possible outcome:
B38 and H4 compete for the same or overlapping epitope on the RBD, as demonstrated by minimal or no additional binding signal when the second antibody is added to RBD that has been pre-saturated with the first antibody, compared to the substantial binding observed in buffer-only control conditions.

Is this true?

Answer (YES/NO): NO